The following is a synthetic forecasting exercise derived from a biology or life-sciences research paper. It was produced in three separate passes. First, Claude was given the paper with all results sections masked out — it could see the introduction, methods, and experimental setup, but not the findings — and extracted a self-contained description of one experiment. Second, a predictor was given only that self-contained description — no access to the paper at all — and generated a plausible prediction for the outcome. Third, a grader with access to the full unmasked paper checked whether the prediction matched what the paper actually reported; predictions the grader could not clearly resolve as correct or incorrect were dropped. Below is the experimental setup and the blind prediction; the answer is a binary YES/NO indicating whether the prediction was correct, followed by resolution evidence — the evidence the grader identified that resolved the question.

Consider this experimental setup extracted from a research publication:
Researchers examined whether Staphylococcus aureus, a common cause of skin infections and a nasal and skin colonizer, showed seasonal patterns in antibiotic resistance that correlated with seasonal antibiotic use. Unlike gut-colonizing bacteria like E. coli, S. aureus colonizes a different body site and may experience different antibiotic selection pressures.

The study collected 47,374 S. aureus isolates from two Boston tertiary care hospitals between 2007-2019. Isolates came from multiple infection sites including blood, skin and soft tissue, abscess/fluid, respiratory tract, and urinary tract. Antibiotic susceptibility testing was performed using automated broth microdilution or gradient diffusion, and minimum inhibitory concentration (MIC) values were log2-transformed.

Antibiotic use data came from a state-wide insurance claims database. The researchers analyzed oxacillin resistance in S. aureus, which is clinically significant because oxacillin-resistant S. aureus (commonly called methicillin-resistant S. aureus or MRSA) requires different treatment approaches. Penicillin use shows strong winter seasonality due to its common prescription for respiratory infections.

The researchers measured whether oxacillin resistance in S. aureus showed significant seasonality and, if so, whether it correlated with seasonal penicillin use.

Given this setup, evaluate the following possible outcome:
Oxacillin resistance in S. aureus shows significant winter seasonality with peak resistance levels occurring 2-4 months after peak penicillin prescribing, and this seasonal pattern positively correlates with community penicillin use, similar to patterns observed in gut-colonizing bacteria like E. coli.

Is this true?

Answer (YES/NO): NO